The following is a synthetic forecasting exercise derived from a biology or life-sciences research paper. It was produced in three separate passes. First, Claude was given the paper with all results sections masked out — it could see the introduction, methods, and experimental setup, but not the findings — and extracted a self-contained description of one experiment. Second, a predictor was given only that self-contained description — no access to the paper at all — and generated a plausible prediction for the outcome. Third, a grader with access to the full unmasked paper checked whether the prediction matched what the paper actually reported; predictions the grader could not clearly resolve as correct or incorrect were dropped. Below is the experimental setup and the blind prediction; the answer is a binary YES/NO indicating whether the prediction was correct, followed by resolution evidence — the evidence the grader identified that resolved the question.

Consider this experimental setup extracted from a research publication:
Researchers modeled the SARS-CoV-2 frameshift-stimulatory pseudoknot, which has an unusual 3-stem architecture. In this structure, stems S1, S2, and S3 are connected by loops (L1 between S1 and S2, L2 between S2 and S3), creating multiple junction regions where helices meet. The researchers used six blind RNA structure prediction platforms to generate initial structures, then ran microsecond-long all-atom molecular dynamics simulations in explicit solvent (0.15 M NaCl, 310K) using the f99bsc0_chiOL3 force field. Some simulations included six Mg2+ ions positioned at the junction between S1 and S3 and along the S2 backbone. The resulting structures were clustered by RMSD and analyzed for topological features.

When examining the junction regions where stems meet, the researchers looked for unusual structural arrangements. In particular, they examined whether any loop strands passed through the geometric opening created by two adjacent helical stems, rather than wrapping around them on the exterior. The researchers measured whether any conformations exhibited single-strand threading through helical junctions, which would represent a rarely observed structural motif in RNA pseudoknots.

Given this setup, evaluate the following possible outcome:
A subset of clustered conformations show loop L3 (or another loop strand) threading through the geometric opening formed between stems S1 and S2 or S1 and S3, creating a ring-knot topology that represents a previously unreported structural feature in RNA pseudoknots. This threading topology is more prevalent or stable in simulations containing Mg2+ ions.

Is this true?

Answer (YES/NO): NO